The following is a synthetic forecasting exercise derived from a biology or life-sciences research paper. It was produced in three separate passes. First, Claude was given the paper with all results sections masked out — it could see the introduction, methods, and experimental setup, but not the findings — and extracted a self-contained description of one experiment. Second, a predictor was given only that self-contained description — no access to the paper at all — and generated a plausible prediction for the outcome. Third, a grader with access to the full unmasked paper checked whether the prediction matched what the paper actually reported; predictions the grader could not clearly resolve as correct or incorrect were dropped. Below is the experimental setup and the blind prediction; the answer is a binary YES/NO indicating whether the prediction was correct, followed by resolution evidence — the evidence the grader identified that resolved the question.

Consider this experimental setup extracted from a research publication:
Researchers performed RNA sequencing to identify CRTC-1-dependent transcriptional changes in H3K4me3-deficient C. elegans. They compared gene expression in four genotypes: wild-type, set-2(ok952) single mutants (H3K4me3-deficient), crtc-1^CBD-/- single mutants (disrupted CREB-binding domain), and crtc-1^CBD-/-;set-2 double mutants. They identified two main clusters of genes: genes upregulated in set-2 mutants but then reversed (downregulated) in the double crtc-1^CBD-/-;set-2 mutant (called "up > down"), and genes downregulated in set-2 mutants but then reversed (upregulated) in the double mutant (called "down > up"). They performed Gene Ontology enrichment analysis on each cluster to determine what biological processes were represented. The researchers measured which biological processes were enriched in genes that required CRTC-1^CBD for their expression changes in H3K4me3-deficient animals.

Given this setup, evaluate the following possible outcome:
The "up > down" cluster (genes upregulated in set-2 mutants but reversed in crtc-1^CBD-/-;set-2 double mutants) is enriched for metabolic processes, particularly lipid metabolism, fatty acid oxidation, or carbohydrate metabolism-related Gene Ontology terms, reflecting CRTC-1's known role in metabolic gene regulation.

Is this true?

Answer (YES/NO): NO